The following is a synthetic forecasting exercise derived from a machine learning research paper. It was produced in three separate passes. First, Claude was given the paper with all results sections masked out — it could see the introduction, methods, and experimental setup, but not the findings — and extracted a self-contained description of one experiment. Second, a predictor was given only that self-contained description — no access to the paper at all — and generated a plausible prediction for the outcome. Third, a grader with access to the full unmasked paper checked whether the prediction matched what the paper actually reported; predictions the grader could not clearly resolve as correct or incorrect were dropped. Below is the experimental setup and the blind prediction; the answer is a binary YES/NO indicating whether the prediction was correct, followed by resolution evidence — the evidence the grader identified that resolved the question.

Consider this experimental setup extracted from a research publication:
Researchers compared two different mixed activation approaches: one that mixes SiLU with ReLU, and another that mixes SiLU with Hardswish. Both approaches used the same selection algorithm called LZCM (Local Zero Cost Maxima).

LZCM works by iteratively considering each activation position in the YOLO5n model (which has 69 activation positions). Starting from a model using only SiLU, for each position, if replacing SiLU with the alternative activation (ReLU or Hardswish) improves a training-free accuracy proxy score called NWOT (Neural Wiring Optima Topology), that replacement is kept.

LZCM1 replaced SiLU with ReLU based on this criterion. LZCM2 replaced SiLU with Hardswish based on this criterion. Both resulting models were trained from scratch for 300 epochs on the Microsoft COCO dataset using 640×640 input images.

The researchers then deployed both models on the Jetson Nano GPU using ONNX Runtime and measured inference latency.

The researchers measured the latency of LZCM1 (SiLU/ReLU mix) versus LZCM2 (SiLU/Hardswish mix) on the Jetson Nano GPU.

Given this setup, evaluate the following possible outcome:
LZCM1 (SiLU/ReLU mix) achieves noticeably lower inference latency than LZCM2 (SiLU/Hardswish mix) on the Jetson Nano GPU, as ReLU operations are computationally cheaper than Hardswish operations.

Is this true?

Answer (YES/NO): YES